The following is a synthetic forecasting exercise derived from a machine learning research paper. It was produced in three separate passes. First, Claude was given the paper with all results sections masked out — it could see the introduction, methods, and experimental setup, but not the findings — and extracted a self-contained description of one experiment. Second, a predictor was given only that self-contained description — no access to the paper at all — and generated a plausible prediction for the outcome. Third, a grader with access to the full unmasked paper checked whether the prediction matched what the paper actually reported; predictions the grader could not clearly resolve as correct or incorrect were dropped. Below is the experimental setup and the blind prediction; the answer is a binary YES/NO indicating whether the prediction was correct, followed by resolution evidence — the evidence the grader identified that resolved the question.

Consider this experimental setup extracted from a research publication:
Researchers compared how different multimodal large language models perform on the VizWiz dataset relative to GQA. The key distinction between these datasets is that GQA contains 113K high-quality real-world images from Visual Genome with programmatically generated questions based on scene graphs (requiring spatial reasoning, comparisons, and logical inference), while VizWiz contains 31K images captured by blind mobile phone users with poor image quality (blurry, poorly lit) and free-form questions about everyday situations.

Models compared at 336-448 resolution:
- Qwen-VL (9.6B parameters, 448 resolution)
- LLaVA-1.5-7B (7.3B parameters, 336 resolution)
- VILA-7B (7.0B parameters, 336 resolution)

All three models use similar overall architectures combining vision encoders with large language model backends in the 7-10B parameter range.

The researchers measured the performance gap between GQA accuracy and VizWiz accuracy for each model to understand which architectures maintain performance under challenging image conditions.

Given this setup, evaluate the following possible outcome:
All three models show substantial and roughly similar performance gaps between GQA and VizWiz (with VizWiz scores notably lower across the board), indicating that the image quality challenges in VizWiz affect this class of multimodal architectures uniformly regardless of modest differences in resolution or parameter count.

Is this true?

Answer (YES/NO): NO